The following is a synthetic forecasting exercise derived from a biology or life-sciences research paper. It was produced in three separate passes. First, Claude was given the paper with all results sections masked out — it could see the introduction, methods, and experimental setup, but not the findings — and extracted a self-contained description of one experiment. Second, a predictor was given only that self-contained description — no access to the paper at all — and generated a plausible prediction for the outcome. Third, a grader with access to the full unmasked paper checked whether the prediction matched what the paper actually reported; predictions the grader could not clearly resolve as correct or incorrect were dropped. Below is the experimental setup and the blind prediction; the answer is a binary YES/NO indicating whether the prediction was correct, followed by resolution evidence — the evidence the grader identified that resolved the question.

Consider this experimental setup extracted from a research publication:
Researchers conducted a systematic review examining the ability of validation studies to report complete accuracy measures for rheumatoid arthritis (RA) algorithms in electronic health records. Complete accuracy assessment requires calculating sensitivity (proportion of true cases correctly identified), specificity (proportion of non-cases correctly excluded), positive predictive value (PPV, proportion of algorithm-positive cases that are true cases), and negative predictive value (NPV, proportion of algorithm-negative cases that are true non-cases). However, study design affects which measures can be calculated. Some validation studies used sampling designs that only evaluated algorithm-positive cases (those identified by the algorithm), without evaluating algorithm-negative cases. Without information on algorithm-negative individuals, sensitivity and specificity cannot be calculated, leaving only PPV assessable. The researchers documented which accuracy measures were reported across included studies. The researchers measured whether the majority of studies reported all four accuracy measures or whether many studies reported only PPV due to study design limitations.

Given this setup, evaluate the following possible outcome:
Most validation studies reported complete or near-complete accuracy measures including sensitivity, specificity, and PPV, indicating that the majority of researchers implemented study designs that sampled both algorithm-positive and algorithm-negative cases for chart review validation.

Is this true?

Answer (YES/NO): YES